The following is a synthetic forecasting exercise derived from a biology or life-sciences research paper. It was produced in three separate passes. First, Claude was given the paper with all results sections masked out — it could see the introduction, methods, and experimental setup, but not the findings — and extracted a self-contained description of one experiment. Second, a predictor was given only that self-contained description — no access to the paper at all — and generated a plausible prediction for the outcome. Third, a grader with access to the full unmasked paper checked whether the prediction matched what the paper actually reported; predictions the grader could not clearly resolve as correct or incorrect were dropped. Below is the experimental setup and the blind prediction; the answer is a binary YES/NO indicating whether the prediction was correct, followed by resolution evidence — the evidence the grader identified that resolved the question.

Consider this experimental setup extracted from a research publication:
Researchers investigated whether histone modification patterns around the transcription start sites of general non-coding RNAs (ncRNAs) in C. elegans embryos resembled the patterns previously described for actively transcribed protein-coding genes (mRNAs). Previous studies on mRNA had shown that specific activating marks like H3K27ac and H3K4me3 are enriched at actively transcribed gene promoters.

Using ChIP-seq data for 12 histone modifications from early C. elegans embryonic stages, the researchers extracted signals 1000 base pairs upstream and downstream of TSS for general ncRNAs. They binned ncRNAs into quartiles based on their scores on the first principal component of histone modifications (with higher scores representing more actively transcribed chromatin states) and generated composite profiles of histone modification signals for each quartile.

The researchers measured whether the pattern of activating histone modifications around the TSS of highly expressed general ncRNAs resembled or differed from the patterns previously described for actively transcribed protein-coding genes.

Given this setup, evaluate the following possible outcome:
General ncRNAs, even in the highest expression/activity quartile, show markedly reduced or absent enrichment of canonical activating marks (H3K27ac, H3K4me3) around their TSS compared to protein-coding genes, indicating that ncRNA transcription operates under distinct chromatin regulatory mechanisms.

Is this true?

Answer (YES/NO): NO